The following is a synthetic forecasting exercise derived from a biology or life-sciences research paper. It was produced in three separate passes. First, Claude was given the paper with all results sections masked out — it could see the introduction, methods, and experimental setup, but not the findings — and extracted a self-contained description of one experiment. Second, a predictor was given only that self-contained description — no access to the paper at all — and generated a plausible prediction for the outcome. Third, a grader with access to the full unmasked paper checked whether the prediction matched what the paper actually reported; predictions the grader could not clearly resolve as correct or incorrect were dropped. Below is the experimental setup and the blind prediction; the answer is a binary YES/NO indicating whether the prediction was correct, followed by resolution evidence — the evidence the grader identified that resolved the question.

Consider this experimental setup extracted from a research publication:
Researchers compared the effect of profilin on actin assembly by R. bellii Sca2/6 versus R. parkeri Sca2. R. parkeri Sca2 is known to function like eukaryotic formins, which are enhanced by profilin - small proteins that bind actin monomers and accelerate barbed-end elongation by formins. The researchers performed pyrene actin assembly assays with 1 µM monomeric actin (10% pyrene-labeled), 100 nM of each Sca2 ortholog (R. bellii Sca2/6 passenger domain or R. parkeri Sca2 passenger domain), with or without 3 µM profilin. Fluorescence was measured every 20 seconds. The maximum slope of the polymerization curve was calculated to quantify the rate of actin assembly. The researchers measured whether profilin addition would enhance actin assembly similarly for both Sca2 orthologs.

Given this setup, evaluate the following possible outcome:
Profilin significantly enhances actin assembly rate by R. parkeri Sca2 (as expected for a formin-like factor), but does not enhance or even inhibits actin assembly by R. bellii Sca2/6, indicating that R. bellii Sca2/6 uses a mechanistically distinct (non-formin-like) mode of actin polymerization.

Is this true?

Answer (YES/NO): YES